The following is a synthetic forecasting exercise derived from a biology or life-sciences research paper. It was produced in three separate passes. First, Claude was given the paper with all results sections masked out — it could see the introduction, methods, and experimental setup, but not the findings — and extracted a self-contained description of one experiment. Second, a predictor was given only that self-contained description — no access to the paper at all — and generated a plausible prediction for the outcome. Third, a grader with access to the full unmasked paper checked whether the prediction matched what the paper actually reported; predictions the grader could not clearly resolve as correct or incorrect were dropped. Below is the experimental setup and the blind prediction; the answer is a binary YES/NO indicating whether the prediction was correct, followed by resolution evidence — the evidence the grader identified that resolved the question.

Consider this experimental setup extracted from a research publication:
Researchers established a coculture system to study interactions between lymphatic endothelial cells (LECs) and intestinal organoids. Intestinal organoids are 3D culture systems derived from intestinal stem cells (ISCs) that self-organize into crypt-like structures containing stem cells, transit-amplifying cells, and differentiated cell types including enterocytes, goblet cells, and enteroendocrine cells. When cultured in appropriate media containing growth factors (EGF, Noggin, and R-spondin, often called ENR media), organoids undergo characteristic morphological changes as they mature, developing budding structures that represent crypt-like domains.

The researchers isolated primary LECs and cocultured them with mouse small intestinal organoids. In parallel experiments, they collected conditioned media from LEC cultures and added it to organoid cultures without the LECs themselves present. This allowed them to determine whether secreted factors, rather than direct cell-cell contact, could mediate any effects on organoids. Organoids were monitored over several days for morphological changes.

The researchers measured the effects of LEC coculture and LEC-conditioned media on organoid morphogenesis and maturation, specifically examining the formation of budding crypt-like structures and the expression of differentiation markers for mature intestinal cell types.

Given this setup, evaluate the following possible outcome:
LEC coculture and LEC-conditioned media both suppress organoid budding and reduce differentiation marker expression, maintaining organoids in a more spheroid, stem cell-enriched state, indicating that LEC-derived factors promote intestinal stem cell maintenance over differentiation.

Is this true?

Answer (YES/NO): YES